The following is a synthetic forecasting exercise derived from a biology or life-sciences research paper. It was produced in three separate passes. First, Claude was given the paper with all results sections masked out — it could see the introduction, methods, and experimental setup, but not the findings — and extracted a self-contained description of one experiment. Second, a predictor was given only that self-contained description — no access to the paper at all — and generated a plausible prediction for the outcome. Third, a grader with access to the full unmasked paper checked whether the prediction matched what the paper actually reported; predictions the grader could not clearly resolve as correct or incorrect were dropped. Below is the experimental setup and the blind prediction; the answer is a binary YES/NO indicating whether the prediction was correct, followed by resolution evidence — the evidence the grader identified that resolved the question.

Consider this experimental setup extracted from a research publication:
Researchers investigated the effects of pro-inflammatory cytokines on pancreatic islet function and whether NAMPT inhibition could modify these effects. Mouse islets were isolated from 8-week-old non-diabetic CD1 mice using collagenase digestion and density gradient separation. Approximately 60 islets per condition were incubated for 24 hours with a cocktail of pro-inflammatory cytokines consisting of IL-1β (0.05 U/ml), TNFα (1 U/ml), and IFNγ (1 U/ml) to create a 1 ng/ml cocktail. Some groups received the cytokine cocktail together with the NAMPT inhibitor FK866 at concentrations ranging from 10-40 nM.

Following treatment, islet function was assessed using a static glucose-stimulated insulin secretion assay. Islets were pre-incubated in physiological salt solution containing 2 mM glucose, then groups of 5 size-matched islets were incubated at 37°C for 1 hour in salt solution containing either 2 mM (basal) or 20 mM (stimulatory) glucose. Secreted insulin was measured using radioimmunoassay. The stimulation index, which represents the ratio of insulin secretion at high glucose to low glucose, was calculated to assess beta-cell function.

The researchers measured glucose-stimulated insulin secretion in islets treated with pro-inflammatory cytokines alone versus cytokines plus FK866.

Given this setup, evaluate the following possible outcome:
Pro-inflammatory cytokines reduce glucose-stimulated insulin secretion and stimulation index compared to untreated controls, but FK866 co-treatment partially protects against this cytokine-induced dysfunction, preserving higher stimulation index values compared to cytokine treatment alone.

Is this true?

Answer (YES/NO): YES